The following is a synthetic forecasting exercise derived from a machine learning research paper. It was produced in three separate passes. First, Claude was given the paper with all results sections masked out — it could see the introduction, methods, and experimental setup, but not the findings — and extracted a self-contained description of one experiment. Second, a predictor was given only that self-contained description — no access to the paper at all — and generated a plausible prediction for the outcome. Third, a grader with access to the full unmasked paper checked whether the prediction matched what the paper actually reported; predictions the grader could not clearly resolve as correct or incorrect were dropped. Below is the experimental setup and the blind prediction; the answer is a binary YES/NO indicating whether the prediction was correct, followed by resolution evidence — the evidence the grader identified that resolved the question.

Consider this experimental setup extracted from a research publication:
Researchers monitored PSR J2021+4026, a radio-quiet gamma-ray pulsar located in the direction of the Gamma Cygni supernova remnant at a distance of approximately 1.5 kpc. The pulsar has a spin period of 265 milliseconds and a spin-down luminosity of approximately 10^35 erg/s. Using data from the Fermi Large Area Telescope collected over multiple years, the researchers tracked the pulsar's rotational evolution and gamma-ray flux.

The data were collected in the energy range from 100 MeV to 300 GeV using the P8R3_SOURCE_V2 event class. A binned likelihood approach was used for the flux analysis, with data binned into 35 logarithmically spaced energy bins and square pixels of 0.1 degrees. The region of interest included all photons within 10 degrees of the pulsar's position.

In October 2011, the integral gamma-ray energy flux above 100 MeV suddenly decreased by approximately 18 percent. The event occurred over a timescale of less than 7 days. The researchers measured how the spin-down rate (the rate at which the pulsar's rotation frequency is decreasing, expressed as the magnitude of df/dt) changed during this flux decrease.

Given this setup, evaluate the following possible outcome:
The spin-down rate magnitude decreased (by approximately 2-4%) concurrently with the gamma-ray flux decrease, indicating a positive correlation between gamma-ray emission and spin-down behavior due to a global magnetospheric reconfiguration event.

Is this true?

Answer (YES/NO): NO